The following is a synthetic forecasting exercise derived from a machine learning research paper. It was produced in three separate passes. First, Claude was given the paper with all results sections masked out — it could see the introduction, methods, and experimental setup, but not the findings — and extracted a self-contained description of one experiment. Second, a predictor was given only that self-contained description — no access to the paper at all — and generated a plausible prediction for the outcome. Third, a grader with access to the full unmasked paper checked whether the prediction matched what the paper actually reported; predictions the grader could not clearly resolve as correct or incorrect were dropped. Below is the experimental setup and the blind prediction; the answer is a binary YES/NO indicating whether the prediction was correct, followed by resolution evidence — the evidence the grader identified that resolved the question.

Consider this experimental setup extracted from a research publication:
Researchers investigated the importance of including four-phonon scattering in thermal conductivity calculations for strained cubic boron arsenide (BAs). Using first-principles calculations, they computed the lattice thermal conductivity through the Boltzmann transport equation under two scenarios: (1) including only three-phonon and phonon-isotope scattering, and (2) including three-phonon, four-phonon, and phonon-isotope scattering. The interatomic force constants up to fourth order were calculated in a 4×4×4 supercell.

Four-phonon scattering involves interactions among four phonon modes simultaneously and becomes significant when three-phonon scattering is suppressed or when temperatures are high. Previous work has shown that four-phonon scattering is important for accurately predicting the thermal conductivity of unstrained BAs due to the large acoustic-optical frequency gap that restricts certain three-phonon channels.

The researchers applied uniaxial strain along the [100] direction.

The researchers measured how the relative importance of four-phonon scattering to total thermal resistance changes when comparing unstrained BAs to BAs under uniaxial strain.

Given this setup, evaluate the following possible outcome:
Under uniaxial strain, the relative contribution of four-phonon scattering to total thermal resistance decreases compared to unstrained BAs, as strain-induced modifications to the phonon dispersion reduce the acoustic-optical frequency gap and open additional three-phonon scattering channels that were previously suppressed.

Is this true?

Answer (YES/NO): NO